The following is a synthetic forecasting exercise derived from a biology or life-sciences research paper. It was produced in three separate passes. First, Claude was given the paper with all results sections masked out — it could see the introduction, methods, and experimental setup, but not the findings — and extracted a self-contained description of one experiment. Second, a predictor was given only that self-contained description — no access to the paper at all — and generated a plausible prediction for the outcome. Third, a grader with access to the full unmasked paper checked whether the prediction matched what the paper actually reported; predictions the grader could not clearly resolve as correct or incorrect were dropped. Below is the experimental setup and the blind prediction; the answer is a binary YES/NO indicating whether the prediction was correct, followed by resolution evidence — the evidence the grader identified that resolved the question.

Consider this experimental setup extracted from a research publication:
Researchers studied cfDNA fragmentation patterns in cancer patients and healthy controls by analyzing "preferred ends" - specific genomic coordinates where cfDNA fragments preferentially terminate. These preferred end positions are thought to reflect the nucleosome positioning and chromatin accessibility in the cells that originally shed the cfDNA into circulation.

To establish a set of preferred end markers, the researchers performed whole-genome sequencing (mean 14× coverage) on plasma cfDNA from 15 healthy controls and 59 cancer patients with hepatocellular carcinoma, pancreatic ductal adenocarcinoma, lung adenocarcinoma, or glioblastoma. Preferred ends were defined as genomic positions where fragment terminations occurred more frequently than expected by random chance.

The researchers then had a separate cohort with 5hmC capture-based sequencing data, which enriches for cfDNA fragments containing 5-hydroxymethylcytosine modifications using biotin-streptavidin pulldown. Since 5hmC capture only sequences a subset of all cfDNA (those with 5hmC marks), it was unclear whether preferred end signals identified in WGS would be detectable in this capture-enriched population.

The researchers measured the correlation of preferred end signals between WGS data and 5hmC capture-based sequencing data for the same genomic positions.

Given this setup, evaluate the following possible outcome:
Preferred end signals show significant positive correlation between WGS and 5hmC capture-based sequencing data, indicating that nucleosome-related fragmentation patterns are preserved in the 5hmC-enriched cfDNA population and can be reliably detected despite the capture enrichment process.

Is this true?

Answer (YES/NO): YES